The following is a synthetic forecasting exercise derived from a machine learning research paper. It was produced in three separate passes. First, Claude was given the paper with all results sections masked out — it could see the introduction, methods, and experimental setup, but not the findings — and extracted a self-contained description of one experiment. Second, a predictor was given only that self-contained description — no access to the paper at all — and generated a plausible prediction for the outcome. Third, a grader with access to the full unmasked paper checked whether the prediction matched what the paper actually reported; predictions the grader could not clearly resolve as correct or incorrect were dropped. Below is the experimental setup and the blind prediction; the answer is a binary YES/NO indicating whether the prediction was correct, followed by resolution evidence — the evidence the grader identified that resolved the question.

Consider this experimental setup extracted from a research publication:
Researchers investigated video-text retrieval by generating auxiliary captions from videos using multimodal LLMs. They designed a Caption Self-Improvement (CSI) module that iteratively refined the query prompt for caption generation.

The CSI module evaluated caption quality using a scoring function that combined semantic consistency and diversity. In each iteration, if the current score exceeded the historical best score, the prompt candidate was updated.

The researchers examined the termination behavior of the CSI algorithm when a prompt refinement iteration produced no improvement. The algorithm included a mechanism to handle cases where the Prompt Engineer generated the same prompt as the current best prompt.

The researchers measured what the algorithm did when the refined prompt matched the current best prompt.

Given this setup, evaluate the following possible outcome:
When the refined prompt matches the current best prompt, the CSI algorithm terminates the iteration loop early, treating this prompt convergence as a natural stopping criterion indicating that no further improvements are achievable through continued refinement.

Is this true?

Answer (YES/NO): YES